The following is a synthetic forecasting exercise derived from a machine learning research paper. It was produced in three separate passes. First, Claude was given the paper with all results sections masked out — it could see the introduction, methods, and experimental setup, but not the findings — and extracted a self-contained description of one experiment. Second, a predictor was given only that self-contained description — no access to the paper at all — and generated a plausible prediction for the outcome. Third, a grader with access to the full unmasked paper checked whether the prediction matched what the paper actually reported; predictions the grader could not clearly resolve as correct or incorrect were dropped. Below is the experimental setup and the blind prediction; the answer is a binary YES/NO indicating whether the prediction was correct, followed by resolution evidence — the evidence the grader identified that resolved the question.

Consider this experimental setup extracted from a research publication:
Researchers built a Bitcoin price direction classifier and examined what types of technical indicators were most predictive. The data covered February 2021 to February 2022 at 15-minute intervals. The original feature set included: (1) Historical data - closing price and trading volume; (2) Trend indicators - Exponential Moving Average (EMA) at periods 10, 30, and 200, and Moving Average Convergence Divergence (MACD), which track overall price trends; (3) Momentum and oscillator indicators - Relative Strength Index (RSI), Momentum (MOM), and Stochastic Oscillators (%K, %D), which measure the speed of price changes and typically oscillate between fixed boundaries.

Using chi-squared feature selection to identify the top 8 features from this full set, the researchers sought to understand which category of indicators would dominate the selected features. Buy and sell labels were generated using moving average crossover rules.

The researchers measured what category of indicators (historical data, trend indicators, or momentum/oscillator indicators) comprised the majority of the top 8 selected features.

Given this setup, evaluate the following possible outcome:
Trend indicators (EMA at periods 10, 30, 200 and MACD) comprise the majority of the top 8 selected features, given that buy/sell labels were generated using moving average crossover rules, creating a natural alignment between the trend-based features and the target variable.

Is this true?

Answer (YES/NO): NO